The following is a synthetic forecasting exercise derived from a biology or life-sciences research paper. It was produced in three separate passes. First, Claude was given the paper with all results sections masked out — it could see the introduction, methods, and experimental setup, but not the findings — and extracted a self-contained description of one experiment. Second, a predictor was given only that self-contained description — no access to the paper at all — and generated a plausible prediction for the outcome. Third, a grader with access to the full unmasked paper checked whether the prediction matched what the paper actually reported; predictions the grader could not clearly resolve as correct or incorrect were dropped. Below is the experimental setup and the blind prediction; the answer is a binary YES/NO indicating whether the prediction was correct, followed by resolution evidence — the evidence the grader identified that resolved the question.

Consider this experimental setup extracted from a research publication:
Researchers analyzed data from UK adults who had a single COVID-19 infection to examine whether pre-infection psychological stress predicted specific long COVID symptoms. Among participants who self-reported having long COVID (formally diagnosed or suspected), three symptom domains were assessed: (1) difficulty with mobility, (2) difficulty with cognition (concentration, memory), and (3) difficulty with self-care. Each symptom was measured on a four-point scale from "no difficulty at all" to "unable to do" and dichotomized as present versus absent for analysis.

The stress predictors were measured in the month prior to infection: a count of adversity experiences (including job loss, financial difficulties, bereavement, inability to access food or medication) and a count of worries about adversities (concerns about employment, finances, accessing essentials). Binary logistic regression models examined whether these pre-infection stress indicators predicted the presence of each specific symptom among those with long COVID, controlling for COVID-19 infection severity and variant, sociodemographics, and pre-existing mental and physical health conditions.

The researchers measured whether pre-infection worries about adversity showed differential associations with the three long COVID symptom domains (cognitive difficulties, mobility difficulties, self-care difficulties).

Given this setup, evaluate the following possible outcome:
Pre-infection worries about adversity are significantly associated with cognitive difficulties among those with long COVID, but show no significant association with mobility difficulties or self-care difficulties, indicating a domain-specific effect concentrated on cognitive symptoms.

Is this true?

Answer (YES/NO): YES